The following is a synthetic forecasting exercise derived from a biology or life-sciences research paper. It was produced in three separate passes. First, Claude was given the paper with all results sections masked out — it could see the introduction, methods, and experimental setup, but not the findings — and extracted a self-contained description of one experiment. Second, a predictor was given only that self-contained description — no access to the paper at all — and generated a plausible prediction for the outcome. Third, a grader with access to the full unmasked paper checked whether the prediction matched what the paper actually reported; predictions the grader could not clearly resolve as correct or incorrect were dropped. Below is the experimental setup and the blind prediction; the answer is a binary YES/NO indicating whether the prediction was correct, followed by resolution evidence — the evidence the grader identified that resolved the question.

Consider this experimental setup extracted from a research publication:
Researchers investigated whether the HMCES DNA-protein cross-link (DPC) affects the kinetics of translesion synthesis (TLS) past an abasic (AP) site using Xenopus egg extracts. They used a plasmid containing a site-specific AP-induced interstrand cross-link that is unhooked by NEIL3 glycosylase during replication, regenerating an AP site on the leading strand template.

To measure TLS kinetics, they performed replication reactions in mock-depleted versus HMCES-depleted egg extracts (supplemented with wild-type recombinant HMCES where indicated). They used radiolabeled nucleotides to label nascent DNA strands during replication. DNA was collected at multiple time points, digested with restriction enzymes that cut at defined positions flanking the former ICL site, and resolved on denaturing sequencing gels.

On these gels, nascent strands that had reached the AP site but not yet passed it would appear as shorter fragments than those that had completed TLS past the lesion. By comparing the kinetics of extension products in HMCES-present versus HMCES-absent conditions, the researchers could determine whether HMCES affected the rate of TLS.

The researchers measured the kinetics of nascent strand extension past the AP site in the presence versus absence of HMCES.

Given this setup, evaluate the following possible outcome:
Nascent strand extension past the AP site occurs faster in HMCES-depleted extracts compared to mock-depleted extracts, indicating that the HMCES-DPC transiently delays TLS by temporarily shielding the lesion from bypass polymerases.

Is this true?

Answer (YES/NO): YES